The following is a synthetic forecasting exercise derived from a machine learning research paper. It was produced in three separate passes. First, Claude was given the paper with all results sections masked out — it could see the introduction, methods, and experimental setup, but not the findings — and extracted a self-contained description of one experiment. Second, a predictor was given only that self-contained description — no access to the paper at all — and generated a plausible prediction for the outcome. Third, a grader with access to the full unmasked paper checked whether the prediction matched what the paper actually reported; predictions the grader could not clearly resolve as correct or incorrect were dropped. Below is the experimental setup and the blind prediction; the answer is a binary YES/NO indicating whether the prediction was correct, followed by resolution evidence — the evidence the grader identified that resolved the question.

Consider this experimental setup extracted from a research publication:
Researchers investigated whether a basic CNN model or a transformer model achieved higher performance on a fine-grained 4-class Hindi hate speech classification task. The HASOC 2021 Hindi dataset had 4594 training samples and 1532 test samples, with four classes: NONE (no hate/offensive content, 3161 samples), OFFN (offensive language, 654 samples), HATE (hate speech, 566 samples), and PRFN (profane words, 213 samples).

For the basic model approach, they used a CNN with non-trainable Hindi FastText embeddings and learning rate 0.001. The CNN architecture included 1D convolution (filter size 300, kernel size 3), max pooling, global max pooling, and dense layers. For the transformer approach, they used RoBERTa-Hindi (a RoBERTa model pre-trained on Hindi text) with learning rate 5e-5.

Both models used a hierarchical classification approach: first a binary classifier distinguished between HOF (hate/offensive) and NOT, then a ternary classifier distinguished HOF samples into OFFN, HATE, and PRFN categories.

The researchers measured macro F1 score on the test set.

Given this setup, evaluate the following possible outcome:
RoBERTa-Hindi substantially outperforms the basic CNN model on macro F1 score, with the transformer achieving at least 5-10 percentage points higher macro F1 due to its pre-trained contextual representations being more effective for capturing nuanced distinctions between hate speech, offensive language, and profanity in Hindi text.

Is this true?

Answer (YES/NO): NO